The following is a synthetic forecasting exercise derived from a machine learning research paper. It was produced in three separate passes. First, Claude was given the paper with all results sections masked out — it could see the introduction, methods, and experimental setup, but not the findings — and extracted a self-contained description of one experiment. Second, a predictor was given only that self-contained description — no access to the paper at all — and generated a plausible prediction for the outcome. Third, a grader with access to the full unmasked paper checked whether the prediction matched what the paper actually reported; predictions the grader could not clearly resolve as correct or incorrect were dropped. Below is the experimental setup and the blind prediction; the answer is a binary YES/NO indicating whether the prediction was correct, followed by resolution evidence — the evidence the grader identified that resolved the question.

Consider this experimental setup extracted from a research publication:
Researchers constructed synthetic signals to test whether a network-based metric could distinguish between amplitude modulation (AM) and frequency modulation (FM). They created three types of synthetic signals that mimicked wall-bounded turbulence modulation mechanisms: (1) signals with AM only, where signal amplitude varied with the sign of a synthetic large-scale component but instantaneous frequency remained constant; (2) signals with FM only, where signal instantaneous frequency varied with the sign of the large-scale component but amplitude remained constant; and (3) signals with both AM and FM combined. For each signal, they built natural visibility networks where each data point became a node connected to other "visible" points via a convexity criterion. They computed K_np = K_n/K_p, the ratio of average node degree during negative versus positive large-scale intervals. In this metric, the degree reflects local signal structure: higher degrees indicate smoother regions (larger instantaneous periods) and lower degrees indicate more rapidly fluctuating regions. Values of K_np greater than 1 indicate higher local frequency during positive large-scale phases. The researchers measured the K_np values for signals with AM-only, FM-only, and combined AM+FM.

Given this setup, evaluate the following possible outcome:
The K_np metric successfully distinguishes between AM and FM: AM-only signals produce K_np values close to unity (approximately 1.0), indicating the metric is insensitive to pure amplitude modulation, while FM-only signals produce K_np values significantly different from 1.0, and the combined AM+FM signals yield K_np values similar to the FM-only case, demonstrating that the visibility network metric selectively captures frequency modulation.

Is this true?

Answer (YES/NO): YES